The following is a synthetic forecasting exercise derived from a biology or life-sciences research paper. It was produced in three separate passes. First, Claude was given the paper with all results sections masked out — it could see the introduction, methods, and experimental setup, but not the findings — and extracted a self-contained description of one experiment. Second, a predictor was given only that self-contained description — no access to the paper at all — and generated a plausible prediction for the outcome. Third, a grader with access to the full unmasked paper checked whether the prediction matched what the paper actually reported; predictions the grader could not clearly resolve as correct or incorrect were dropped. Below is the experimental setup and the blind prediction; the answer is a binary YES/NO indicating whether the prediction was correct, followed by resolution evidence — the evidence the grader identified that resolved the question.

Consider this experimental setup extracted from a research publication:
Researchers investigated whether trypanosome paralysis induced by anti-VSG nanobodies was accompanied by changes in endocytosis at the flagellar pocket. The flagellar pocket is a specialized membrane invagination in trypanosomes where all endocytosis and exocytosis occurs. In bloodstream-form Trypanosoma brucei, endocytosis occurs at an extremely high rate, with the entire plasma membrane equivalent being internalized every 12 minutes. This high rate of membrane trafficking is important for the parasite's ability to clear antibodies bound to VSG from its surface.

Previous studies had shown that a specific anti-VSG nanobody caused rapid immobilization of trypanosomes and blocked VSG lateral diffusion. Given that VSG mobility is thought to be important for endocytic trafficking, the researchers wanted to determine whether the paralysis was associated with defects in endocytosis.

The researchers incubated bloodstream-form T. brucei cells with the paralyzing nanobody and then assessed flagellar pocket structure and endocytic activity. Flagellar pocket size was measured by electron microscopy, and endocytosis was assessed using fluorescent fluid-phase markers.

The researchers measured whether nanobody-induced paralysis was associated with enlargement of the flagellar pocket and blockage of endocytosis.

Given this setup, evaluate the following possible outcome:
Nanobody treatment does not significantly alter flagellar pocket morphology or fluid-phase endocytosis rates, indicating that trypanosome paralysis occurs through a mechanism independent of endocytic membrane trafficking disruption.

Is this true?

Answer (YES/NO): YES